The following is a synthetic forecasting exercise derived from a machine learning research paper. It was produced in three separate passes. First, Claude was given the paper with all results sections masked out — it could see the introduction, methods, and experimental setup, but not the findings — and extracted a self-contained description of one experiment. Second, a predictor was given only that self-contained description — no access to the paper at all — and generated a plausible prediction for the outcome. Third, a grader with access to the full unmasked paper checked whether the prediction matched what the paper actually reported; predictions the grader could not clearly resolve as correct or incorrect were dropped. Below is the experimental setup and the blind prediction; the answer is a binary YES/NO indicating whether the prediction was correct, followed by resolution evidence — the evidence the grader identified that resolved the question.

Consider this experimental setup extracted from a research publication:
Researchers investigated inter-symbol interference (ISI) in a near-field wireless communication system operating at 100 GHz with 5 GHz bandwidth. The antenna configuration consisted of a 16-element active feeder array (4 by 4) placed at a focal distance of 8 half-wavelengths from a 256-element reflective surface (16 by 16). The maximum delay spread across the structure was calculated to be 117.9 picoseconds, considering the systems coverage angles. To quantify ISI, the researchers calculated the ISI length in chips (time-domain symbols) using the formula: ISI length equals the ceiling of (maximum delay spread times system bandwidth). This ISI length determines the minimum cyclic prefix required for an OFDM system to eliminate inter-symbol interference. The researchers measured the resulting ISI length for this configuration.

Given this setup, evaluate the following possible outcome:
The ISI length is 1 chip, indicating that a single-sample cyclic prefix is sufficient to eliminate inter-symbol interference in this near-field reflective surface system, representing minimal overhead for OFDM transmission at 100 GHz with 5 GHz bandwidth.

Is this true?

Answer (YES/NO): YES